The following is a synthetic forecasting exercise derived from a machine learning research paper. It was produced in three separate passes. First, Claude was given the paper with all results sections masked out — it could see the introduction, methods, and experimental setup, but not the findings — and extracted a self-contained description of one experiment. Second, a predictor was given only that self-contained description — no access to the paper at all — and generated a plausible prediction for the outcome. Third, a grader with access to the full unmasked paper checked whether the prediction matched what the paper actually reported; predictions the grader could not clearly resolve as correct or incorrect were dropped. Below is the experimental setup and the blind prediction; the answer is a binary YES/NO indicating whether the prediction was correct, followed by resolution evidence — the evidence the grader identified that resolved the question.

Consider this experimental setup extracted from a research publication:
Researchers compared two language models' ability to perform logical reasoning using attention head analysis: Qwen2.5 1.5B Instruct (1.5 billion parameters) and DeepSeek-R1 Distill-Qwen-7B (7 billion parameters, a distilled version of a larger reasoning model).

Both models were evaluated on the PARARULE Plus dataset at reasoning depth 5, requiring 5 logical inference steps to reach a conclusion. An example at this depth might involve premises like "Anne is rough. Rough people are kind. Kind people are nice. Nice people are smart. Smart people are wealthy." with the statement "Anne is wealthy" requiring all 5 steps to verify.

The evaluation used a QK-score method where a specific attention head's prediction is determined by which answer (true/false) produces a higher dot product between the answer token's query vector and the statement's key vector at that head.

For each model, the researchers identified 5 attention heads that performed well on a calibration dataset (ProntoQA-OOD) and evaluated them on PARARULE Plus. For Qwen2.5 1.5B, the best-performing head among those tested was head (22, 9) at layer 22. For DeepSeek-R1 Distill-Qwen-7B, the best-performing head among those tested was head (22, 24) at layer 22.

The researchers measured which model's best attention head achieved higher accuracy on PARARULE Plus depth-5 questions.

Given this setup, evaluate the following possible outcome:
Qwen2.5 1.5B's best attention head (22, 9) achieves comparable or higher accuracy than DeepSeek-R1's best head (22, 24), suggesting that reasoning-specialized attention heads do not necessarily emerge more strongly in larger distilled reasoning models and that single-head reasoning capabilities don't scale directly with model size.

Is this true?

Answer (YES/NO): YES